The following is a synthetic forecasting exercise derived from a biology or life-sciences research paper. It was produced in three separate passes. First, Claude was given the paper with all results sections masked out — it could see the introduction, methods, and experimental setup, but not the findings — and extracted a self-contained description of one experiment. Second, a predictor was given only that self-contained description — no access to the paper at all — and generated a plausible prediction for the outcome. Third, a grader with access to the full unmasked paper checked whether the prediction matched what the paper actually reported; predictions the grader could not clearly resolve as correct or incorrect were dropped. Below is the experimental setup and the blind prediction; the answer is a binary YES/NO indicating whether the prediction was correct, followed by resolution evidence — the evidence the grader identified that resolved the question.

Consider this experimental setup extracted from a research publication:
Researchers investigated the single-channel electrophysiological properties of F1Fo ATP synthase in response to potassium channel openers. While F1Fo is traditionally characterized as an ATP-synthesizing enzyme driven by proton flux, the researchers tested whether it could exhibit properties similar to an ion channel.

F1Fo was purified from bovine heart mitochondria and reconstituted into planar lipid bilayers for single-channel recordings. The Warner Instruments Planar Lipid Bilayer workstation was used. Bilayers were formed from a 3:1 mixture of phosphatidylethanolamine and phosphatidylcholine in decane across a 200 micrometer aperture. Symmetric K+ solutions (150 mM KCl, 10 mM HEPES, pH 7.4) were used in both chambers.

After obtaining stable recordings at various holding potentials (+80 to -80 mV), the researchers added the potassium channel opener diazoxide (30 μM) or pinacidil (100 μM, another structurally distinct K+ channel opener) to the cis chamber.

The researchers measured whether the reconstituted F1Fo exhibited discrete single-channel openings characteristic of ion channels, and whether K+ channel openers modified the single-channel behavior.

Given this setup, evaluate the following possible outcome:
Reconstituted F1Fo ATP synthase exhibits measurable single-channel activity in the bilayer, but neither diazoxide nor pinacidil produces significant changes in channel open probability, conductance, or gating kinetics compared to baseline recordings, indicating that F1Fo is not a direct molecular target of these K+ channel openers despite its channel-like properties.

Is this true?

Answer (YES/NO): NO